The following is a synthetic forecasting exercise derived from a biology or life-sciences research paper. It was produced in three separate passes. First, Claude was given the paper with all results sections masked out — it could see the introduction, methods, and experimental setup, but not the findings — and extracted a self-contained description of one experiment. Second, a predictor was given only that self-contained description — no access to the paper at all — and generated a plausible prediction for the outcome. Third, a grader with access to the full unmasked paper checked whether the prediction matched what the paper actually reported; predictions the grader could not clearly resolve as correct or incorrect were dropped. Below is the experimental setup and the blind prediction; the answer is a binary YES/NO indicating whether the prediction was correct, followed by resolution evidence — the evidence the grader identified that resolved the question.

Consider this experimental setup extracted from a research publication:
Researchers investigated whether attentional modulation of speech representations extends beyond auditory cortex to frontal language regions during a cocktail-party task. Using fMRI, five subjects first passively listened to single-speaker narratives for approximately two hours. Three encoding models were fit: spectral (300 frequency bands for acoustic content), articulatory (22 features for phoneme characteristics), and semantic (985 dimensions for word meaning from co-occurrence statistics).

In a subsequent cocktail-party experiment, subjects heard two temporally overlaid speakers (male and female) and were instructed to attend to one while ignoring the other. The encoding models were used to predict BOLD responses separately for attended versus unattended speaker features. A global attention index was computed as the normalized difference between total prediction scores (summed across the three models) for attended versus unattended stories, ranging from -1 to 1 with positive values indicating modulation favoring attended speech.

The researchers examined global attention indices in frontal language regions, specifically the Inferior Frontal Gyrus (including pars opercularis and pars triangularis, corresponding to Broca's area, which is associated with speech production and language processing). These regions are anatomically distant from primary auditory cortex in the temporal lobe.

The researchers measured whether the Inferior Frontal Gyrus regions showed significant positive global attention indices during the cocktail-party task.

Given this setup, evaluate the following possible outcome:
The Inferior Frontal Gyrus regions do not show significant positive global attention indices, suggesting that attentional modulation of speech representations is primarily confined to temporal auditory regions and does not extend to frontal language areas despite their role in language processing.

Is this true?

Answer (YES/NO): NO